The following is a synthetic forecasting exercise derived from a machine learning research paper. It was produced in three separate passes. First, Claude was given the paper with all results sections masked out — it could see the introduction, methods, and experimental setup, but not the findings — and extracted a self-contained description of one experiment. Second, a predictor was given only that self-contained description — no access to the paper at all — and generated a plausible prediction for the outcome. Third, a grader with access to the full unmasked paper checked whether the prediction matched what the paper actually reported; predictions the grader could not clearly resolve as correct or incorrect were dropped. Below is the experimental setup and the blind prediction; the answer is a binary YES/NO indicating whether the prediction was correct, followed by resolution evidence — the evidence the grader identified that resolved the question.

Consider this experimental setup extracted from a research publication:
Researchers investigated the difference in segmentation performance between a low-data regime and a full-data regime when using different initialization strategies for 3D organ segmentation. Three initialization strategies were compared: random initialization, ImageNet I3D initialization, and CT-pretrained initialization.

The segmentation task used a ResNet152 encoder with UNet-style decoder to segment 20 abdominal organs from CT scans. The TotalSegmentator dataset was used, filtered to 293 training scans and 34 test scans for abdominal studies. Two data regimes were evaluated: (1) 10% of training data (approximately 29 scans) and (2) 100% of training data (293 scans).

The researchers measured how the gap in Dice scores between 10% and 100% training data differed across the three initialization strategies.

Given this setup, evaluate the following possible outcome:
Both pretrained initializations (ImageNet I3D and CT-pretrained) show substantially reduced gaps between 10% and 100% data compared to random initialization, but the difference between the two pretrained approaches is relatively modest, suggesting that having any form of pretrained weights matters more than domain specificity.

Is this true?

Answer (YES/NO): NO